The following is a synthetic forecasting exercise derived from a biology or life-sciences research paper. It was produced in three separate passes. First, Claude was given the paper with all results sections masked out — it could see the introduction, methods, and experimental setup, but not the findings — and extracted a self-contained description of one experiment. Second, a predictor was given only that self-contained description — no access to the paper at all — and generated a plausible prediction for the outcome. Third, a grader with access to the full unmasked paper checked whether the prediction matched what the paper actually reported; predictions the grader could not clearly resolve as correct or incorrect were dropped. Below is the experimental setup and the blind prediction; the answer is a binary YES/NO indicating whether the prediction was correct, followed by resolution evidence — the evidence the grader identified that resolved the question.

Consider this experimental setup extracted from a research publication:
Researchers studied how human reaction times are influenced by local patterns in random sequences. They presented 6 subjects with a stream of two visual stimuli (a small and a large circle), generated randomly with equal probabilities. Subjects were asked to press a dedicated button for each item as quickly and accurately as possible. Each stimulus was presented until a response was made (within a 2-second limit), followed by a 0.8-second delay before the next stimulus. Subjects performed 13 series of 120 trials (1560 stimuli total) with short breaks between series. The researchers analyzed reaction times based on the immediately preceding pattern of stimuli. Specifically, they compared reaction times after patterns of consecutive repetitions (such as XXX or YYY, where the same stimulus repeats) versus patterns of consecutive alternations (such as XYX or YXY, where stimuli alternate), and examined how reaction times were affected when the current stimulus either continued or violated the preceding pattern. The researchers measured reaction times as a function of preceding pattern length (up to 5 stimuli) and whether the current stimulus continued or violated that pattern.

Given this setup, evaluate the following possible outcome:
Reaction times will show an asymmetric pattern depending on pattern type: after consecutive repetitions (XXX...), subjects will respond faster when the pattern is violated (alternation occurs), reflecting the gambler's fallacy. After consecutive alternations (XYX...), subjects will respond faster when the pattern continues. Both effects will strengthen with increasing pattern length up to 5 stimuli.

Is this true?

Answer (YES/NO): NO